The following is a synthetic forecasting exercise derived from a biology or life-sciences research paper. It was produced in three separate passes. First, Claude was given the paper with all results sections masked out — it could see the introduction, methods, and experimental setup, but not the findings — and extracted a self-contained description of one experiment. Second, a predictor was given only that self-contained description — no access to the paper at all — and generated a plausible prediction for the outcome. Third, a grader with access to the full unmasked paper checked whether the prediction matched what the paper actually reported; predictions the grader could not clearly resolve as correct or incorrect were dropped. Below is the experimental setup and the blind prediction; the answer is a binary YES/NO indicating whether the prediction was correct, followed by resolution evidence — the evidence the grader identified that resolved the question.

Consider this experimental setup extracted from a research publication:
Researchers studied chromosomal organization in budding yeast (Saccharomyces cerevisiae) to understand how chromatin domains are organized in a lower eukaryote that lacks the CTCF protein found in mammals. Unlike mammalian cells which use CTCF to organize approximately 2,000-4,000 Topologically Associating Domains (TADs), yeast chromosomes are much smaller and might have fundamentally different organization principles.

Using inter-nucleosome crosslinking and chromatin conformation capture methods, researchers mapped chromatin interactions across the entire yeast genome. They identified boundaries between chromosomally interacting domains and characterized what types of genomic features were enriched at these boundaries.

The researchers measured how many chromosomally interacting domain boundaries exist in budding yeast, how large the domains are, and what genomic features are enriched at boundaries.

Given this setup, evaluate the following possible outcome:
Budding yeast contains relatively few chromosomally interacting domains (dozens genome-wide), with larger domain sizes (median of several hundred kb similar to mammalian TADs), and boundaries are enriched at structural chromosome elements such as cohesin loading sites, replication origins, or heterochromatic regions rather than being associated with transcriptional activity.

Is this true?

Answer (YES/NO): NO